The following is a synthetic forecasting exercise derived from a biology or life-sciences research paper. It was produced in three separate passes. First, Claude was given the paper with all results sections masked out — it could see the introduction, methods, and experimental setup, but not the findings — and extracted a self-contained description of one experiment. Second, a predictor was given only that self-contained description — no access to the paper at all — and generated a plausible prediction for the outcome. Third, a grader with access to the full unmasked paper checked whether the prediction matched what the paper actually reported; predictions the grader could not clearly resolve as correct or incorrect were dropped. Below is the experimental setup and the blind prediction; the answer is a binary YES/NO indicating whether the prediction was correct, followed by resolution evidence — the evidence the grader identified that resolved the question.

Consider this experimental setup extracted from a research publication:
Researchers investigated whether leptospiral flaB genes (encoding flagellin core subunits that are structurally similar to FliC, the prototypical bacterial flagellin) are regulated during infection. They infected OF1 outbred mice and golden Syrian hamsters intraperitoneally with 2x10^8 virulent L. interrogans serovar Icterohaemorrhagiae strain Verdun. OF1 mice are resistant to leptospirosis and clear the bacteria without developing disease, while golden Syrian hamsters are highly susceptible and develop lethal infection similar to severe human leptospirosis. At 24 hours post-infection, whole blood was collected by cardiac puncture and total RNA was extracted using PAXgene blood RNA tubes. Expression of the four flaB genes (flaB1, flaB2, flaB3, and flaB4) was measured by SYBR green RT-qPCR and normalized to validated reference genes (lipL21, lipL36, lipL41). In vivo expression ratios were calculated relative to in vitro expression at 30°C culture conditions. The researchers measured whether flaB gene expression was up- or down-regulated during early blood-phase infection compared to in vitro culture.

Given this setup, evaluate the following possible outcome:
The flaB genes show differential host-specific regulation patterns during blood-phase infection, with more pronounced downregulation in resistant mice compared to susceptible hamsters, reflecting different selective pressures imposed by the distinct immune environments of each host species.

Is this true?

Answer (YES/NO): NO